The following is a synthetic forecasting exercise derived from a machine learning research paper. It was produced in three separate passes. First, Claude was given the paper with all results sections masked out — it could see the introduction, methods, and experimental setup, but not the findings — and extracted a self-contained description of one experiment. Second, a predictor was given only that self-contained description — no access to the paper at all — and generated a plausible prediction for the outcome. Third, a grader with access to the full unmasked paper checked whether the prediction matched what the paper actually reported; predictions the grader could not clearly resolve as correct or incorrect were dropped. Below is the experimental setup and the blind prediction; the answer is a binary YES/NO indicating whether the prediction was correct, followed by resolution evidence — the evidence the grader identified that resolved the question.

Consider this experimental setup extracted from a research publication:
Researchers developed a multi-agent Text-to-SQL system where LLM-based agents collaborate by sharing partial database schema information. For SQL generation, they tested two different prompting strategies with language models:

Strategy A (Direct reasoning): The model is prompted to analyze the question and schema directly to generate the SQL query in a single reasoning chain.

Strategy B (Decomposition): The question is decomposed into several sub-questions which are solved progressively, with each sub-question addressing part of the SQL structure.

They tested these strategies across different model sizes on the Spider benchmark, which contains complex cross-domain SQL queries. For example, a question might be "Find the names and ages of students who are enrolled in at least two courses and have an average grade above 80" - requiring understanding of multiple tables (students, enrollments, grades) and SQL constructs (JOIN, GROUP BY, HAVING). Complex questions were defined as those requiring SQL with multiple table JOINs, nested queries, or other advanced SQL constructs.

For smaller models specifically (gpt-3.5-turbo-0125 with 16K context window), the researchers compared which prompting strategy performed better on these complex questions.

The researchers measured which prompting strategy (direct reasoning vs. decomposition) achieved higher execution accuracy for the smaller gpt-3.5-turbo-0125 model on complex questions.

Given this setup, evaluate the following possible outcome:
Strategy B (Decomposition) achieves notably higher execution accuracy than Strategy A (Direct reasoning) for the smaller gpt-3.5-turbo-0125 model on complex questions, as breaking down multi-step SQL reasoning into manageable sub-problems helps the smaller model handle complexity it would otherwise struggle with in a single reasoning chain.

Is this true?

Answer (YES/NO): YES